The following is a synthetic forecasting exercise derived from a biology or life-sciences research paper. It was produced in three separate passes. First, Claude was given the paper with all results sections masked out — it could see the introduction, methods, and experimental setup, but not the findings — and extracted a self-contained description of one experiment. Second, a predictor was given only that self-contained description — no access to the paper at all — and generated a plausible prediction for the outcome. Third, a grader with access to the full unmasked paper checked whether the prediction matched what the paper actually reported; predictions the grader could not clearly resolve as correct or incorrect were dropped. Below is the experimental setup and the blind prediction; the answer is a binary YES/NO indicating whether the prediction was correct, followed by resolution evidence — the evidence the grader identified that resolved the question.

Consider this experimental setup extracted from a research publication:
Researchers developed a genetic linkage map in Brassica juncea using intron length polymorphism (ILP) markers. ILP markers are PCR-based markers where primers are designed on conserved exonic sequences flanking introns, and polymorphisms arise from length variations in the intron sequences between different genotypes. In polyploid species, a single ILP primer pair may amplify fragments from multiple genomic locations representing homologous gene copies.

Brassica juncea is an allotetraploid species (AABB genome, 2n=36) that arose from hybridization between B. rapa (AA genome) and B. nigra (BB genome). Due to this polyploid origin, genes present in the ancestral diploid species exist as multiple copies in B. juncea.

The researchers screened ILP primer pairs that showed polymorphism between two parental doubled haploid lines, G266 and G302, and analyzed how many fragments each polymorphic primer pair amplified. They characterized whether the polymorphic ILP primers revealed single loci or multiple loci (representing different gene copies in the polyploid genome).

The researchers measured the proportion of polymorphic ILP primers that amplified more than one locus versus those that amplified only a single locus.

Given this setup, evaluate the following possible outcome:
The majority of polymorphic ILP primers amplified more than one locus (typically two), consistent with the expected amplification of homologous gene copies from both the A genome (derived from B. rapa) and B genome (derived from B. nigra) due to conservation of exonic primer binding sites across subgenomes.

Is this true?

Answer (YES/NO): NO